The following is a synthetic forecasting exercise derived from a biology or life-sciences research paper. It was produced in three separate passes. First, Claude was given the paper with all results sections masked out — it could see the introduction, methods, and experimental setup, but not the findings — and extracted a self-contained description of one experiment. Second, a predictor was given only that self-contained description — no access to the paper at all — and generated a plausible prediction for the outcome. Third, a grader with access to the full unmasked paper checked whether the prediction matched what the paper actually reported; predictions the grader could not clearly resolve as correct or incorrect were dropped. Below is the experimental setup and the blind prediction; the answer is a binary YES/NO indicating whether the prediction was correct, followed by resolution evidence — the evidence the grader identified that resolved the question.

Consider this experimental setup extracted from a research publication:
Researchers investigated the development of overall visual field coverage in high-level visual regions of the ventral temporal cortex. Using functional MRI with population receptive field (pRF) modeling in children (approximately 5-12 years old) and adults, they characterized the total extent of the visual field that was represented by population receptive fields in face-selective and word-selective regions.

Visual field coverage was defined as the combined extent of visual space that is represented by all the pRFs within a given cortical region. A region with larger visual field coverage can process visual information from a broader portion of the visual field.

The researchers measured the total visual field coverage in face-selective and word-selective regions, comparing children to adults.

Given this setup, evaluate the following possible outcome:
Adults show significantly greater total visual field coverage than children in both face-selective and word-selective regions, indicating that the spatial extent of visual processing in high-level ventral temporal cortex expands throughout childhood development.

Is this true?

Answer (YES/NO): YES